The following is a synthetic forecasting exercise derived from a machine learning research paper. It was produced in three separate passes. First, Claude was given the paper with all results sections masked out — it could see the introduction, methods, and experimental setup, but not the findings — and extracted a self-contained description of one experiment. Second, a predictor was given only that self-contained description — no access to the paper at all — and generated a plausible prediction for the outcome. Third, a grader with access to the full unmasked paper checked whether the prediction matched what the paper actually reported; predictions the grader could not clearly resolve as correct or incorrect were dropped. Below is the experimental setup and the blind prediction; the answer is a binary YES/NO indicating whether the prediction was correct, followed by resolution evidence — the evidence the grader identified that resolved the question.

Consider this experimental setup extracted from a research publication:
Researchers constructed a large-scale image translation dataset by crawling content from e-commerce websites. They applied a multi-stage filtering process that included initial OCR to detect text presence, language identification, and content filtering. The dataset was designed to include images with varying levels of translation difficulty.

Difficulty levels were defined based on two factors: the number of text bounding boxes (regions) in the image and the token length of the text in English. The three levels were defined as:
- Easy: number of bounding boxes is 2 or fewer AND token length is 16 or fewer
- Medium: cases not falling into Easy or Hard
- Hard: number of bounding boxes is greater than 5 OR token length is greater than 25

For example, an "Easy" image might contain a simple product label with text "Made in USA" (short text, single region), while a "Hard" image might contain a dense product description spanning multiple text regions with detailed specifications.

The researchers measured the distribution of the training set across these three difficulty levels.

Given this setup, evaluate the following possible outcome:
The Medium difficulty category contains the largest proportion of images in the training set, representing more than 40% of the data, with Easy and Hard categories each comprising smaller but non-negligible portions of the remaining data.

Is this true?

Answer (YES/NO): NO